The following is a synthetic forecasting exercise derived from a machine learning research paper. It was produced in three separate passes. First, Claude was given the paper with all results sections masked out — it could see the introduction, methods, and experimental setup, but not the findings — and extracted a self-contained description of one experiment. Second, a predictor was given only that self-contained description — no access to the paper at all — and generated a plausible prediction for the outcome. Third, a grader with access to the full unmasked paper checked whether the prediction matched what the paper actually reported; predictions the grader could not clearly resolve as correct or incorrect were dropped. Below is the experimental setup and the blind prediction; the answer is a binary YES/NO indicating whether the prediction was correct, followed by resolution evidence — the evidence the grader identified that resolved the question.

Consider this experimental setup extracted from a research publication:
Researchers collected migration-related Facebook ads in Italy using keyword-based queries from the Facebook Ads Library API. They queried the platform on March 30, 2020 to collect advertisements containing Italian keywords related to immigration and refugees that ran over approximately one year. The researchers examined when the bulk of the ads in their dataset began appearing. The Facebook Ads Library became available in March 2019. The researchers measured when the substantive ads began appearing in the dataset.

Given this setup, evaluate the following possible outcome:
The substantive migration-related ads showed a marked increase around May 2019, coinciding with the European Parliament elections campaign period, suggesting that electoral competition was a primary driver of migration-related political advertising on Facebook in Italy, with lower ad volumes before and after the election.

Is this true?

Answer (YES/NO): NO